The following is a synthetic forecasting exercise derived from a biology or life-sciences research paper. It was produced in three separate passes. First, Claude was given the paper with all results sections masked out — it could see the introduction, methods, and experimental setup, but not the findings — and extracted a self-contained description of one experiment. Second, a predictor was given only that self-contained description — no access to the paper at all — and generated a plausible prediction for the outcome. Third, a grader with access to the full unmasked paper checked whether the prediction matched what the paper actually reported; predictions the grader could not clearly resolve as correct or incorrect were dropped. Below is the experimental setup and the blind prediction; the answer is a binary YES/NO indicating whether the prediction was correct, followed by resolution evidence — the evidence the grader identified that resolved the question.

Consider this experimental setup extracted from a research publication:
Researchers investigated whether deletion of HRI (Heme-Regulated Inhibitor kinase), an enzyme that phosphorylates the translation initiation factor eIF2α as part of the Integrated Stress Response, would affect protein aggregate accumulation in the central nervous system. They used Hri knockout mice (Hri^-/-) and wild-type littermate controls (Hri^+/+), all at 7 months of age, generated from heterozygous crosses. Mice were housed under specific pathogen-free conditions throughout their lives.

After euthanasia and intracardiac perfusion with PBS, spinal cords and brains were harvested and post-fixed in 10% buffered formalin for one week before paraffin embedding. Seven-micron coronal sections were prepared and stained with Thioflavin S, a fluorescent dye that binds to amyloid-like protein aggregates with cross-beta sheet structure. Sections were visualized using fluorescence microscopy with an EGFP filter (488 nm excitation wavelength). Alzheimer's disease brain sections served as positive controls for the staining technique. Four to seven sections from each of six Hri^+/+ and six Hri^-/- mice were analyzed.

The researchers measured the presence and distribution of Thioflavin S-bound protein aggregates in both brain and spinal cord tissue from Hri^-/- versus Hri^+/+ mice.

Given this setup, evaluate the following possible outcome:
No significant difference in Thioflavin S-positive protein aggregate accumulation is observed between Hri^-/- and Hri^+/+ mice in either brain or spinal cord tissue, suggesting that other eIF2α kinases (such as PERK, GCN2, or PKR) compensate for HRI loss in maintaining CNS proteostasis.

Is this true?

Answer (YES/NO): NO